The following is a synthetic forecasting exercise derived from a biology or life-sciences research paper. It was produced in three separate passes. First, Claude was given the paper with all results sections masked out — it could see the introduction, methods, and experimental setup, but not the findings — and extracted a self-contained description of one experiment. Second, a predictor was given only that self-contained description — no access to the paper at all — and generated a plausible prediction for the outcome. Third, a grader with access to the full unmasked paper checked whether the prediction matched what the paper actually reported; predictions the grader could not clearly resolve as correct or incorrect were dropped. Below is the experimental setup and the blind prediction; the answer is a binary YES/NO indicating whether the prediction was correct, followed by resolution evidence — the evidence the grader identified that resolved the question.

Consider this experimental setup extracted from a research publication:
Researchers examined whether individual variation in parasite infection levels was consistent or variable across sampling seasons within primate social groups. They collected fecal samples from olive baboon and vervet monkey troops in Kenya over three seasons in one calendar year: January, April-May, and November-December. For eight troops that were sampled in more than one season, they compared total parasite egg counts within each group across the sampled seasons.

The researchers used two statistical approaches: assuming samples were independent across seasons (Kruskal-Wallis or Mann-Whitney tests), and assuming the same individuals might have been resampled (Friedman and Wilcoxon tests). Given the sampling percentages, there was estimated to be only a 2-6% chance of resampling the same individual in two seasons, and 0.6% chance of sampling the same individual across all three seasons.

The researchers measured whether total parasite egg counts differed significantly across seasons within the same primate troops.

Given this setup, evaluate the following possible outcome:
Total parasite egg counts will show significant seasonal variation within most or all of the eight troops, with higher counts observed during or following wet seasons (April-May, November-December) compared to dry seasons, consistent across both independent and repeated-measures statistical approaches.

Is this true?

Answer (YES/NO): NO